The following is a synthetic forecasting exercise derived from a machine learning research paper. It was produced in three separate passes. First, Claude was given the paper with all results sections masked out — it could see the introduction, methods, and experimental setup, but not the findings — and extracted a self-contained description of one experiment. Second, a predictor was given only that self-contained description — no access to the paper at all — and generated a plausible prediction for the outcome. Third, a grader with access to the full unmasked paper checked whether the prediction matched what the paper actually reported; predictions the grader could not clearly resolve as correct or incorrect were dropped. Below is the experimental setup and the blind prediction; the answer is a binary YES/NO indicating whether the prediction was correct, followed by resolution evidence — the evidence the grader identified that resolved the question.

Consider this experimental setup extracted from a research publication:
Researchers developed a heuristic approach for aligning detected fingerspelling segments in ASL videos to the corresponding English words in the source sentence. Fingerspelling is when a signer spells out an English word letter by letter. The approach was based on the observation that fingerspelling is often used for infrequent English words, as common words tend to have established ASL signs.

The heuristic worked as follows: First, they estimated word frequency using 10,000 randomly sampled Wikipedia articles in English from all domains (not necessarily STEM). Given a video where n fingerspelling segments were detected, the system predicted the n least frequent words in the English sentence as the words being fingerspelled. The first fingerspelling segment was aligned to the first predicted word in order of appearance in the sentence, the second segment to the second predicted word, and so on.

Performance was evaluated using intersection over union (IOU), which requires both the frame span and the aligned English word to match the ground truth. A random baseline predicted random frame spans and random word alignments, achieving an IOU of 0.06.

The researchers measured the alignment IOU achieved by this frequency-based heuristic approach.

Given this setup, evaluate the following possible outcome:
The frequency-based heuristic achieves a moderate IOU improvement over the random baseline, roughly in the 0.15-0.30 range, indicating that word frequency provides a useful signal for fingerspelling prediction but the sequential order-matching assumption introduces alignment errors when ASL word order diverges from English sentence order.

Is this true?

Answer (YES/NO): NO